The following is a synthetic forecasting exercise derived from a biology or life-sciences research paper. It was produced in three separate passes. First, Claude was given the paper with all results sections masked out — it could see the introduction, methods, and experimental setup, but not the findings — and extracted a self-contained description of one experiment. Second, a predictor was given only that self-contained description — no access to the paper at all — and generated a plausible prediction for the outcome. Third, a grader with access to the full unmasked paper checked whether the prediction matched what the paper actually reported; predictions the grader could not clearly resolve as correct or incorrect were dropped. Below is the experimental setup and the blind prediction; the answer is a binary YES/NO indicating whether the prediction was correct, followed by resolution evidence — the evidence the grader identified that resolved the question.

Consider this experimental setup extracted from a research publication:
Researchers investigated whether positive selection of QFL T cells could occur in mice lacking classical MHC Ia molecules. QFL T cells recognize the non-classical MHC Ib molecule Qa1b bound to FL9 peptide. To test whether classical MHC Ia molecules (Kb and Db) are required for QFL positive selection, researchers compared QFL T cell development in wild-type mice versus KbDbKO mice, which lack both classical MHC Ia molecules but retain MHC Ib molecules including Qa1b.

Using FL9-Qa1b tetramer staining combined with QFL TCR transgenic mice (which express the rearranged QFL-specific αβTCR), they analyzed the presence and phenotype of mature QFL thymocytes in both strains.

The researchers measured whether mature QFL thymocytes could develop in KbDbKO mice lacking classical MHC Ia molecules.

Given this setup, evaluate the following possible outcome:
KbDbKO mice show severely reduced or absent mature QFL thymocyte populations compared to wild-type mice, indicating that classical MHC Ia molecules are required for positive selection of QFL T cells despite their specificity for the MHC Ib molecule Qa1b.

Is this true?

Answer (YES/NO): NO